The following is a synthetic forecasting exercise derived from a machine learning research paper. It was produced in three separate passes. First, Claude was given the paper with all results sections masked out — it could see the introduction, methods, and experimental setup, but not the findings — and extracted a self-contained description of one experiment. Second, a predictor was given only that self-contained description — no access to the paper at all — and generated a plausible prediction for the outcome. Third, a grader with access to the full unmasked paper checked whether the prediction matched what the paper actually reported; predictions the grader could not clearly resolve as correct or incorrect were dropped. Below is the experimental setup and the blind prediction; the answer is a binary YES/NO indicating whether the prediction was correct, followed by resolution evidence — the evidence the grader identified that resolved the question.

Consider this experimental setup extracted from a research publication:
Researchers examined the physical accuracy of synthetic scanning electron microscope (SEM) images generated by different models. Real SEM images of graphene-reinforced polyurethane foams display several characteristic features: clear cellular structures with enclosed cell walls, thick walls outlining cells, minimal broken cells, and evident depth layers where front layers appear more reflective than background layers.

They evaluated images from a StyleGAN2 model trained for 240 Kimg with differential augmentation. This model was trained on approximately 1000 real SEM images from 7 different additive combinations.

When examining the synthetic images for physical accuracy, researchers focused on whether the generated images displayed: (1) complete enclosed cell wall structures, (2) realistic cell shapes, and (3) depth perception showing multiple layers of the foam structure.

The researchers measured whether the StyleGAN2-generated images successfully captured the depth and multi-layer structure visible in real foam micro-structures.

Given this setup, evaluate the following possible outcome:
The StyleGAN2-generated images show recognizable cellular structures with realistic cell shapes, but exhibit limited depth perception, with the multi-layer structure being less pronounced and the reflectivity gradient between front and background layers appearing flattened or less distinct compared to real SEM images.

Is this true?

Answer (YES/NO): NO